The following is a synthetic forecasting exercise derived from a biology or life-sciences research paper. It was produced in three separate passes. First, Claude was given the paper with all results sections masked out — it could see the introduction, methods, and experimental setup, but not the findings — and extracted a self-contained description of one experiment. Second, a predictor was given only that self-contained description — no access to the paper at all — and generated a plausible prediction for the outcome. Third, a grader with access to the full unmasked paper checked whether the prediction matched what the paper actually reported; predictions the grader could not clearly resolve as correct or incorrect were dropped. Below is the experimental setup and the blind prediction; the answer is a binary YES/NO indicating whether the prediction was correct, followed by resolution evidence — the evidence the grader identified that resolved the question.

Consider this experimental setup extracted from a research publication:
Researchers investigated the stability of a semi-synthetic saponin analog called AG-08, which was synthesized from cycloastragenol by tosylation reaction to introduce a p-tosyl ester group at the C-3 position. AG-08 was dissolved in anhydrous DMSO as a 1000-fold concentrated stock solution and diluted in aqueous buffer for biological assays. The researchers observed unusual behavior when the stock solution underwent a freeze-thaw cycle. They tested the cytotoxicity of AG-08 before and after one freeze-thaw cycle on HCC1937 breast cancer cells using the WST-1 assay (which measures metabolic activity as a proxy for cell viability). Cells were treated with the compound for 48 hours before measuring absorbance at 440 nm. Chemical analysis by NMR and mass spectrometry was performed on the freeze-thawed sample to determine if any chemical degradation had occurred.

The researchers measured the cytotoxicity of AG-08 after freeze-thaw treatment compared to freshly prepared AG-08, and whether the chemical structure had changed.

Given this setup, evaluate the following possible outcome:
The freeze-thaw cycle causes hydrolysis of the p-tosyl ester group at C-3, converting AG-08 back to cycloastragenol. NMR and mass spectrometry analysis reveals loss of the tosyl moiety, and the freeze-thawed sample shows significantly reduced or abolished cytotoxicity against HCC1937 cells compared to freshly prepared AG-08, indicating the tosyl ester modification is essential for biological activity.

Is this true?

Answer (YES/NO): NO